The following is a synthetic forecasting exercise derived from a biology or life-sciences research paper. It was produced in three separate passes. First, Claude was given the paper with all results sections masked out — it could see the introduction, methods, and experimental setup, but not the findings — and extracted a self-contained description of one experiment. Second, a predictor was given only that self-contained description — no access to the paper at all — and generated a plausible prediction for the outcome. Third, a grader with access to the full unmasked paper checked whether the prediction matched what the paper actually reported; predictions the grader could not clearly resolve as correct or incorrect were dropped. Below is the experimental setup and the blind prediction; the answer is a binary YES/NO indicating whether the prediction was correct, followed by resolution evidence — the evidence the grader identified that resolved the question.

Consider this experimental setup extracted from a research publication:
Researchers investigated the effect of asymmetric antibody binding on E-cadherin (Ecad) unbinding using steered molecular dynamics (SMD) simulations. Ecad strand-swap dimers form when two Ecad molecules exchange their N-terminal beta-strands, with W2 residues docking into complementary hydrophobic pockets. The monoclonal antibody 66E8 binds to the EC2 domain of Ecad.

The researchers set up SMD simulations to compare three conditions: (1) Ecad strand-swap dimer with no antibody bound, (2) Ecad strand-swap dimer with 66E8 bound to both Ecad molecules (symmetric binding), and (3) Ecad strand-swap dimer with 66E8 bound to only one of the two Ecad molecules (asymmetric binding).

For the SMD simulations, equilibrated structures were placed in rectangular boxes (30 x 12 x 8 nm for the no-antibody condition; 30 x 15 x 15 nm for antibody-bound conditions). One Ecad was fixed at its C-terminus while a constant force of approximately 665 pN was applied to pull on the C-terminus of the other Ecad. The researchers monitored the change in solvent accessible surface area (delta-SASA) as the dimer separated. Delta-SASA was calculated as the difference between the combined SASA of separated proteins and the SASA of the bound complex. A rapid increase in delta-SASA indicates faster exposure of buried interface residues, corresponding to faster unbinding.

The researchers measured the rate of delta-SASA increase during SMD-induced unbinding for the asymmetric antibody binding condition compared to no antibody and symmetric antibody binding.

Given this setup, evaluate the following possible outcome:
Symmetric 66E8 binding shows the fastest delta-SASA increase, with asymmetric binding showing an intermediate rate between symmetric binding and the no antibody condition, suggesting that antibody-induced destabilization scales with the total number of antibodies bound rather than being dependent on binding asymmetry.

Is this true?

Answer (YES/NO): NO